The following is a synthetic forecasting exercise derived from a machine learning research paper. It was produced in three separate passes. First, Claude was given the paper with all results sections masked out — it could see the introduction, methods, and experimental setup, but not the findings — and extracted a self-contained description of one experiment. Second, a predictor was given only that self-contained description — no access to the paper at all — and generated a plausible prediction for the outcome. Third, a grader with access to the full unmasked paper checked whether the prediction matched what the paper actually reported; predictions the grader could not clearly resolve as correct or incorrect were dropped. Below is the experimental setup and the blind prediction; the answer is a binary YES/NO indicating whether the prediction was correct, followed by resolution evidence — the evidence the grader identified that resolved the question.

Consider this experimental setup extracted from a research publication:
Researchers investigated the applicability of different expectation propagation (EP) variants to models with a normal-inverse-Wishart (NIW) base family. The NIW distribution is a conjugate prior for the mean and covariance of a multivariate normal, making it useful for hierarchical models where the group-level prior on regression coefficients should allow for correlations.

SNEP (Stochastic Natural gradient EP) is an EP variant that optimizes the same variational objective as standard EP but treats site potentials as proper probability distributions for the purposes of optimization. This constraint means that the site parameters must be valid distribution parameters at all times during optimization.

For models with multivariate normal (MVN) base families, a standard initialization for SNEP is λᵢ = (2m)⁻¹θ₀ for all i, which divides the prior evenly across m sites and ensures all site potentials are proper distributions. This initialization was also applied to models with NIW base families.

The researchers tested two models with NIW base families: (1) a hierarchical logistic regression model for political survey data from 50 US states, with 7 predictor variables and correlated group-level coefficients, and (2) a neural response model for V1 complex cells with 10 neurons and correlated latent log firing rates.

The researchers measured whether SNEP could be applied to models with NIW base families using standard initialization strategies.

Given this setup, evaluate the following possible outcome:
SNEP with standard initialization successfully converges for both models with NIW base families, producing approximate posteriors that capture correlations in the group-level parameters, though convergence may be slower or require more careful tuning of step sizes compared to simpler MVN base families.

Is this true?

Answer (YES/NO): NO